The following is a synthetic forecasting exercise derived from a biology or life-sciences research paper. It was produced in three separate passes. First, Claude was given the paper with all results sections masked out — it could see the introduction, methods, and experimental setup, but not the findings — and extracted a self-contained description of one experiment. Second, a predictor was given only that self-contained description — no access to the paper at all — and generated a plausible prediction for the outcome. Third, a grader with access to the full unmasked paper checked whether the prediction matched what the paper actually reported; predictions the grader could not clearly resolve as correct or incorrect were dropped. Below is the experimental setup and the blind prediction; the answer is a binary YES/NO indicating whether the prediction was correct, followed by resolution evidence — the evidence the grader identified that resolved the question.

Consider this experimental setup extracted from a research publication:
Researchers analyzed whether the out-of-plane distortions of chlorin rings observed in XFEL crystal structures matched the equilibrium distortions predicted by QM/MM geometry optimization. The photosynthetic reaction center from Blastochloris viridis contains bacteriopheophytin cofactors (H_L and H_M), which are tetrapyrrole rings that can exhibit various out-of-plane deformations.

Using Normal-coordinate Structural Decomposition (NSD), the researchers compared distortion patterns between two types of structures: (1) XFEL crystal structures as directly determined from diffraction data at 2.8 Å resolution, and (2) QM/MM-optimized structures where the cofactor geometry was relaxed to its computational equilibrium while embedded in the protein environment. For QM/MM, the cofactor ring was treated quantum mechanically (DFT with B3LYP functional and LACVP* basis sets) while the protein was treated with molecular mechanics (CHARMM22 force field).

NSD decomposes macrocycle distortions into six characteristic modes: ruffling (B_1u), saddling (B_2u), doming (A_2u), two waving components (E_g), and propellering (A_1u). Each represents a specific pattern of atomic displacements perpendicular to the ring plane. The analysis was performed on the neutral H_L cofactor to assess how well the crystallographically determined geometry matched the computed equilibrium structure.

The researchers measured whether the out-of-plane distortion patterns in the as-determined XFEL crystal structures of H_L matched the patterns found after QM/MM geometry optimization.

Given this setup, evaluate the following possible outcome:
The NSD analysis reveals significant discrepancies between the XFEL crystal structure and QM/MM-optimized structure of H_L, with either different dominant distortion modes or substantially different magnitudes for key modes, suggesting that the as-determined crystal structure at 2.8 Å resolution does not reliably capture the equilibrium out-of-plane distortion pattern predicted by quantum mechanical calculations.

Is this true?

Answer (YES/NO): YES